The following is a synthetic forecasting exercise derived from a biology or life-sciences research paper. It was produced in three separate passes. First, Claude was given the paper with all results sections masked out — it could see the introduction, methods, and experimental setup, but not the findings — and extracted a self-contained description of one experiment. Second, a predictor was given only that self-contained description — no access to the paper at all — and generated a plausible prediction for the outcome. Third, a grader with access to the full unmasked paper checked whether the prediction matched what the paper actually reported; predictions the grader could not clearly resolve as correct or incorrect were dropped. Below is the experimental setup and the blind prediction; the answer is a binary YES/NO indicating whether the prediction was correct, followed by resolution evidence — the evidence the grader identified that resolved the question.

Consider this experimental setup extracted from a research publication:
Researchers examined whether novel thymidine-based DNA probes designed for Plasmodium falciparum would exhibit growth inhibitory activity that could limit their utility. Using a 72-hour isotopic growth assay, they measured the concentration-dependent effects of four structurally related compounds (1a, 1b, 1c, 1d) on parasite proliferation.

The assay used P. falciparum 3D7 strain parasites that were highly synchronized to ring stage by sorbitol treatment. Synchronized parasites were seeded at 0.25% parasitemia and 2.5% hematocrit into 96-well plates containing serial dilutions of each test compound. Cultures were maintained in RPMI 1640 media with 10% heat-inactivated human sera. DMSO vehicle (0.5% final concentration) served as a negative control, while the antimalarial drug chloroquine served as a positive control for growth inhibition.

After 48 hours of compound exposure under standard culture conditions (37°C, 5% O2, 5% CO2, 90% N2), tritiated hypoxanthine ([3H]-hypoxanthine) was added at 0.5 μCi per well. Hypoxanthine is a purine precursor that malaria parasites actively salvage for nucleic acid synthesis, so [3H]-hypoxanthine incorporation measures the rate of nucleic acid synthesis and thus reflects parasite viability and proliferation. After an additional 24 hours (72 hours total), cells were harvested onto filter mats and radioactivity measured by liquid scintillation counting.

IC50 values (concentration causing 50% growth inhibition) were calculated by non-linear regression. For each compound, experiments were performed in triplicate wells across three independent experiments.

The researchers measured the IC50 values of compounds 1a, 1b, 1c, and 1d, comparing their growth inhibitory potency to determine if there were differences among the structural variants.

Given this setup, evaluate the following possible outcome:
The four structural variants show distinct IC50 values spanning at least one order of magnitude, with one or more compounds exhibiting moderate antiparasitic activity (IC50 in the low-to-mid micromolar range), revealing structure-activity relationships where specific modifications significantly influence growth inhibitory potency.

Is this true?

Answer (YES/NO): YES